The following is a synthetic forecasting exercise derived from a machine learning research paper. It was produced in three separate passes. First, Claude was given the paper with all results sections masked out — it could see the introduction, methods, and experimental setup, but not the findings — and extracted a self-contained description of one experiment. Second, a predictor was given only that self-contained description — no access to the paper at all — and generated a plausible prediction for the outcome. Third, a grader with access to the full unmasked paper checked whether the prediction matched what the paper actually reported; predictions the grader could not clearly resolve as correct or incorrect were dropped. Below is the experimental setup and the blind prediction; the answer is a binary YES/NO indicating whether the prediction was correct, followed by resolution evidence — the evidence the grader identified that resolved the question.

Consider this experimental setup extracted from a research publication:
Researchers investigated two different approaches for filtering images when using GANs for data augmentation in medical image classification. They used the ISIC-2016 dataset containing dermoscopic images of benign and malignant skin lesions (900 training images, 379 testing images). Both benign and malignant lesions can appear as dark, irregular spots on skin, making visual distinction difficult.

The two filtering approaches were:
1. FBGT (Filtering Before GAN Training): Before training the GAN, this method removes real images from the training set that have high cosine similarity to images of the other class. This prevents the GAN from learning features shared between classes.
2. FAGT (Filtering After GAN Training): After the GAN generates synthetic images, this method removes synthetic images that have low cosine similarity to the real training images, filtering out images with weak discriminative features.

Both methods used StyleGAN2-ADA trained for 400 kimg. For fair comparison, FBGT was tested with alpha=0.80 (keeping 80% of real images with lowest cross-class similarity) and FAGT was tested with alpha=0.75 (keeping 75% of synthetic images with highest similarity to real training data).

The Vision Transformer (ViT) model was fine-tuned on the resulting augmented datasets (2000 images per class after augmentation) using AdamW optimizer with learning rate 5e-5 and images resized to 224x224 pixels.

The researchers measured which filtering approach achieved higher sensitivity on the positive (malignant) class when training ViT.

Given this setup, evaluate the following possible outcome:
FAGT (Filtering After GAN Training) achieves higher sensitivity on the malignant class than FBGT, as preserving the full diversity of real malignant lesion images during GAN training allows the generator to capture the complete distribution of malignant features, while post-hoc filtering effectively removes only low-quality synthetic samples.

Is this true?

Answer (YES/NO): YES